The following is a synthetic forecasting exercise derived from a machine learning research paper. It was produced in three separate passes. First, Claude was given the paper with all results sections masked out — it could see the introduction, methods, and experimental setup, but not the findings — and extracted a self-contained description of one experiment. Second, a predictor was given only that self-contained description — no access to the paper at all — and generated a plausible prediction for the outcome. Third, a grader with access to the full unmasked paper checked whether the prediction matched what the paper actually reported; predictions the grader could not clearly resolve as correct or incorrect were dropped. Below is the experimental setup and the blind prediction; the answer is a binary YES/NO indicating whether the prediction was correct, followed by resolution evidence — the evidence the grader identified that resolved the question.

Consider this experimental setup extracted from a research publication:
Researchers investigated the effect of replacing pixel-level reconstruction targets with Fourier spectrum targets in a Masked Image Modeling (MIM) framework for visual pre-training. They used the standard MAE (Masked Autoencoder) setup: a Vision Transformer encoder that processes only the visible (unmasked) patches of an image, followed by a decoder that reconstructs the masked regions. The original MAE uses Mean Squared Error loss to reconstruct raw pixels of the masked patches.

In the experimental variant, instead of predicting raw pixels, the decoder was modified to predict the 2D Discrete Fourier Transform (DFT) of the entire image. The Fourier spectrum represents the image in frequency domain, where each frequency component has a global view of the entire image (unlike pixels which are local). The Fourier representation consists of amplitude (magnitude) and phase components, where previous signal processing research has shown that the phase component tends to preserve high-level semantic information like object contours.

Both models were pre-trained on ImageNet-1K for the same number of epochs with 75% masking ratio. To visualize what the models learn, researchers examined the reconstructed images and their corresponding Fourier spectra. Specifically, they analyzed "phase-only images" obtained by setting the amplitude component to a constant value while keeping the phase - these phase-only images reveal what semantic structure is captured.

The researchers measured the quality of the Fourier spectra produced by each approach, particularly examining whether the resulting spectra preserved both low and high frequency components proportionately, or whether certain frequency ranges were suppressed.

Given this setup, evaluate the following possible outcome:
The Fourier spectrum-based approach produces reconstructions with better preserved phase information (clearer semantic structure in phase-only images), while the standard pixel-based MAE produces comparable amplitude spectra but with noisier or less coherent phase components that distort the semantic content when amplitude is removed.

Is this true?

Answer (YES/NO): NO